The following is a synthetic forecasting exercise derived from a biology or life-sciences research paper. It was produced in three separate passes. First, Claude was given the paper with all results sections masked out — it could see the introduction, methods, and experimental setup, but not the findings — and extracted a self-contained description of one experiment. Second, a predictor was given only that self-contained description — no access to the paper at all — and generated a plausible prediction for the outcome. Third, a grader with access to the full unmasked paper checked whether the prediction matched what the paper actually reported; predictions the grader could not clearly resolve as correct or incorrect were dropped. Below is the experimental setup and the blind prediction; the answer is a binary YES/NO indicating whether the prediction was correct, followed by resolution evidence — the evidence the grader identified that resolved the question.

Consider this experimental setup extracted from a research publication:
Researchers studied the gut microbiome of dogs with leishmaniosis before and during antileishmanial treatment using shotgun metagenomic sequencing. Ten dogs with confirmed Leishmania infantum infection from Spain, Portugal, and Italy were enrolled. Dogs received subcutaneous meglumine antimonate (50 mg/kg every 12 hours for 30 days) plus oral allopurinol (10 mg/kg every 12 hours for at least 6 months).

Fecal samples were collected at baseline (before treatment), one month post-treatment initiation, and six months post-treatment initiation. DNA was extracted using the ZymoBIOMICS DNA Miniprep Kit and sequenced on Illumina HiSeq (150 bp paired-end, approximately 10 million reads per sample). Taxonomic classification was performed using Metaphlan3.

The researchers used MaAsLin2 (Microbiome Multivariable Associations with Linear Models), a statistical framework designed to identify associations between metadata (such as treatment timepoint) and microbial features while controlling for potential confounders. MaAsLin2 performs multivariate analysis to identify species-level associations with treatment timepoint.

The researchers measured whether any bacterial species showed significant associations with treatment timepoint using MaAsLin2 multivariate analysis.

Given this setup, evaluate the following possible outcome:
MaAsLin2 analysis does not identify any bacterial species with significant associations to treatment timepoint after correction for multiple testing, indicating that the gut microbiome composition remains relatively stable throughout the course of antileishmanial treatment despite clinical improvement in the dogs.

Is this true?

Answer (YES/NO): YES